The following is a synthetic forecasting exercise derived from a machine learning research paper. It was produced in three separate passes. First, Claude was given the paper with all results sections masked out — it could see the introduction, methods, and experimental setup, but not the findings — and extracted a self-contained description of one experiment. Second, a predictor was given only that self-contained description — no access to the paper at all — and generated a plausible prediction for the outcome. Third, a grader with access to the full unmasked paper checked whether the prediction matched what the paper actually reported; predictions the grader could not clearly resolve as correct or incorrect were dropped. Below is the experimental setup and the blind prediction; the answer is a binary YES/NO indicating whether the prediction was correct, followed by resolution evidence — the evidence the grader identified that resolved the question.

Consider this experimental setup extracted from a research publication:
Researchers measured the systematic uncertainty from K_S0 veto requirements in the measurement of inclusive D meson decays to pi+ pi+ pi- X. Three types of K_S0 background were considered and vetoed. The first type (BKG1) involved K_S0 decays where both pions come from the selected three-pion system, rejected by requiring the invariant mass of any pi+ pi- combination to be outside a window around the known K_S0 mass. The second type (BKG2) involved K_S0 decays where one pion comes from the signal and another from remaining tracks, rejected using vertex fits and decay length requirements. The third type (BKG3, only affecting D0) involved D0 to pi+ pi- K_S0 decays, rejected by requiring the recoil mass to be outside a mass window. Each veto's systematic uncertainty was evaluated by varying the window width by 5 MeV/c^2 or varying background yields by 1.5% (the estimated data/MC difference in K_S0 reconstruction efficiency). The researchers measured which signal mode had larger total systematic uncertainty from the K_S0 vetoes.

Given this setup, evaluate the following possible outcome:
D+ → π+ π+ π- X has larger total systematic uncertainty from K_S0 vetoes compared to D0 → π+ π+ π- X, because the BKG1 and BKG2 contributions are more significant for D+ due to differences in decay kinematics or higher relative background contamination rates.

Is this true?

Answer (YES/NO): NO